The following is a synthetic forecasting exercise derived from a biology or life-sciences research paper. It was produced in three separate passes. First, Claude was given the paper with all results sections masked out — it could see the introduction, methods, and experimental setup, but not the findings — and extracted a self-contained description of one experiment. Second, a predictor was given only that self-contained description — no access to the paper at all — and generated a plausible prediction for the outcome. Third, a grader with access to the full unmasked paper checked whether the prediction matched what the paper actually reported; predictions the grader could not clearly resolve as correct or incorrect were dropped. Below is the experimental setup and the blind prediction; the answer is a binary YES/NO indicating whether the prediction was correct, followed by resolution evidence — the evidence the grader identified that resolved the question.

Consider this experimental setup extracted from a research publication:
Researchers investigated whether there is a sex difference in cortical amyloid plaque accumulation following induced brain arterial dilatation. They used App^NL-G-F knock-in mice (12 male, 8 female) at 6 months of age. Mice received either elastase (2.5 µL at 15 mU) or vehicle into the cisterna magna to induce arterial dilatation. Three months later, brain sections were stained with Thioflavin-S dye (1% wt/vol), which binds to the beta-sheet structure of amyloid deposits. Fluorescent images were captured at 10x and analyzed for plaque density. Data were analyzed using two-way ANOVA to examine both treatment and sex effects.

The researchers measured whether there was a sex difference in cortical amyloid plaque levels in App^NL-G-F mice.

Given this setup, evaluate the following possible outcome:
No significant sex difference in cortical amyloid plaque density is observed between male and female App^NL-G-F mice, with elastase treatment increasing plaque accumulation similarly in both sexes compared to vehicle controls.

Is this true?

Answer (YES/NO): NO